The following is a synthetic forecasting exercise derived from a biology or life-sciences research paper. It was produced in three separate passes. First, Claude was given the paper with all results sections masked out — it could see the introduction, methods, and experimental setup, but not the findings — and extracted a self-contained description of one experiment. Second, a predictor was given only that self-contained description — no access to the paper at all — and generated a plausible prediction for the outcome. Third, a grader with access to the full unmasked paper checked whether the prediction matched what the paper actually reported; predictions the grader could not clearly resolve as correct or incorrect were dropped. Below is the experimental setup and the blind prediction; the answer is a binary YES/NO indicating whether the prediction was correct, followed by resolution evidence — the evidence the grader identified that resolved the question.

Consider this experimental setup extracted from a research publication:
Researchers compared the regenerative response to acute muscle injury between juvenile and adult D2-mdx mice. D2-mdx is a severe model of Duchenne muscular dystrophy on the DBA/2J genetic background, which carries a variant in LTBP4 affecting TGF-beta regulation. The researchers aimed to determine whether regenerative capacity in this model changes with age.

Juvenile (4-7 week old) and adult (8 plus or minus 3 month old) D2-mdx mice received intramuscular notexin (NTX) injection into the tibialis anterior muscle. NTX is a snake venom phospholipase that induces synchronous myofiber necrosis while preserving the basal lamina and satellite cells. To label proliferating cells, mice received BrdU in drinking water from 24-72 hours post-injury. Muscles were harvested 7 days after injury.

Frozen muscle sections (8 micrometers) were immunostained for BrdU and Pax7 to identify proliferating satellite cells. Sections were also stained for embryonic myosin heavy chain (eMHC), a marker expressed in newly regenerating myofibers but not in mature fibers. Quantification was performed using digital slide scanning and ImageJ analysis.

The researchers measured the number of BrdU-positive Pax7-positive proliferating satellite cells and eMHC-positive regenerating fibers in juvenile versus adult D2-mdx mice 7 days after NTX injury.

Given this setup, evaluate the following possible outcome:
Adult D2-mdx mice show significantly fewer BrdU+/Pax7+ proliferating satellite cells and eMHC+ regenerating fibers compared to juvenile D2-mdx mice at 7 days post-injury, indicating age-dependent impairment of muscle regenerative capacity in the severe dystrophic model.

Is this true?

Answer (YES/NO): NO